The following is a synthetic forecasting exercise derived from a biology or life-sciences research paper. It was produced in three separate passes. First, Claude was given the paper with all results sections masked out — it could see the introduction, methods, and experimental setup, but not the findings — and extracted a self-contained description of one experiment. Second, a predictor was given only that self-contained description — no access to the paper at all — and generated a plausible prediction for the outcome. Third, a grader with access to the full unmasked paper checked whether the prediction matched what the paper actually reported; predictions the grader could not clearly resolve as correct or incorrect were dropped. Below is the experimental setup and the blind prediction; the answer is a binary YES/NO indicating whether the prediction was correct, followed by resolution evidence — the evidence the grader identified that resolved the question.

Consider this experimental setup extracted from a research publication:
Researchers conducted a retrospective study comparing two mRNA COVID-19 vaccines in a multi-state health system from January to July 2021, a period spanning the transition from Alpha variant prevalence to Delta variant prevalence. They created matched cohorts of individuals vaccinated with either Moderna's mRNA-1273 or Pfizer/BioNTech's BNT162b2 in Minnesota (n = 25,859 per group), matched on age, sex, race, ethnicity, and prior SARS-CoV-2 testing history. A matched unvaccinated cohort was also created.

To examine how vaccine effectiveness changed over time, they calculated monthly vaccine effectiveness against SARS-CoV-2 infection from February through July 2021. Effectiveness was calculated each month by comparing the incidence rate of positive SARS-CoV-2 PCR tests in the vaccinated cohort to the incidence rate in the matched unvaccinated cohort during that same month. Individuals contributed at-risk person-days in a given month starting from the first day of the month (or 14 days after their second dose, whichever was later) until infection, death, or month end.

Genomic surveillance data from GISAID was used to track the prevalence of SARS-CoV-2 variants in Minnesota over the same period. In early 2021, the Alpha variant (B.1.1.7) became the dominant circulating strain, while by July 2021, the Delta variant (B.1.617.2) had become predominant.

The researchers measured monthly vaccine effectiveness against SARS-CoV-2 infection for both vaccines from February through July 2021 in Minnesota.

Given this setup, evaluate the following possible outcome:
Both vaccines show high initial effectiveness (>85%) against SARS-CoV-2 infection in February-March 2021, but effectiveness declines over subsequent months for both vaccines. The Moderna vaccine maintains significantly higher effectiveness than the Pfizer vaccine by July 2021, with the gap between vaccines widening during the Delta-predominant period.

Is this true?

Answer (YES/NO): YES